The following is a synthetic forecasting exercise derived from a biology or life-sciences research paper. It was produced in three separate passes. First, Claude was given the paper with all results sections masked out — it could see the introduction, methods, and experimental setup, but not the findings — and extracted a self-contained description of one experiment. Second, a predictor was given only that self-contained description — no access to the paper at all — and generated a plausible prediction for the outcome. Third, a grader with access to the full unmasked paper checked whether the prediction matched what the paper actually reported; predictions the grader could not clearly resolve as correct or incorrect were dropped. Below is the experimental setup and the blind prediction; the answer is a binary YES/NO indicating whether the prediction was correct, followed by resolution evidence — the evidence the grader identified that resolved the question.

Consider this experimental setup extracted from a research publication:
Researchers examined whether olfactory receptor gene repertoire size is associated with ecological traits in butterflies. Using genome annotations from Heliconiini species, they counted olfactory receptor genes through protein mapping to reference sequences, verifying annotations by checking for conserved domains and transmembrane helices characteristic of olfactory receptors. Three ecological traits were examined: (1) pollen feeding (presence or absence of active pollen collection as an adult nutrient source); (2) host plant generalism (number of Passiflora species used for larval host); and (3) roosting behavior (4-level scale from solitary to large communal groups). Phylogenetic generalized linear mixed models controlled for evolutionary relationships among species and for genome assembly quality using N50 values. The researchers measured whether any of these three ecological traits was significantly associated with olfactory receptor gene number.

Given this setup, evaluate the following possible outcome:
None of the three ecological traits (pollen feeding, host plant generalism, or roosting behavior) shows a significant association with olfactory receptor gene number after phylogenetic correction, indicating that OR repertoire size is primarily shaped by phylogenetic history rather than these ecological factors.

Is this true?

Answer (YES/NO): NO